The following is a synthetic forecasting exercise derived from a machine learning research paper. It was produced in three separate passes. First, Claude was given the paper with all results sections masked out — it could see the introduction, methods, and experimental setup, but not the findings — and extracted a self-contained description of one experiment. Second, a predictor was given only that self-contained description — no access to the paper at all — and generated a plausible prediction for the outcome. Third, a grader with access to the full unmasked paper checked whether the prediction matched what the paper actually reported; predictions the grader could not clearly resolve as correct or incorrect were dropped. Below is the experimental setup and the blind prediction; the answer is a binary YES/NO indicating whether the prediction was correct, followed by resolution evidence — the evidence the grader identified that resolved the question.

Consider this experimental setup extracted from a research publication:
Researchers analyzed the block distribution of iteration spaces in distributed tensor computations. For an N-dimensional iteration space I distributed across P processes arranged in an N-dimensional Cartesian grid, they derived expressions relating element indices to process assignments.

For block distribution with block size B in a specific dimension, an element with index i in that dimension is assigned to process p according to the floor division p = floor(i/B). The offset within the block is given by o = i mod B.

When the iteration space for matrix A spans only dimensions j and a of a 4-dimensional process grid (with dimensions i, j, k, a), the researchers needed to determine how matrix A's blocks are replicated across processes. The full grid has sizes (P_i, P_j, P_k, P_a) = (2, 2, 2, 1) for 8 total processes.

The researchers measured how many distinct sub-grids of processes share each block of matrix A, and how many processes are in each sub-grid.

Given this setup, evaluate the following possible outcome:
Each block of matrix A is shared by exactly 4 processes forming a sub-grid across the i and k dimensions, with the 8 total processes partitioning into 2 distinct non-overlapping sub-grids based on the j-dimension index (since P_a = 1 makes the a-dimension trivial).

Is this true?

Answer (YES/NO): YES